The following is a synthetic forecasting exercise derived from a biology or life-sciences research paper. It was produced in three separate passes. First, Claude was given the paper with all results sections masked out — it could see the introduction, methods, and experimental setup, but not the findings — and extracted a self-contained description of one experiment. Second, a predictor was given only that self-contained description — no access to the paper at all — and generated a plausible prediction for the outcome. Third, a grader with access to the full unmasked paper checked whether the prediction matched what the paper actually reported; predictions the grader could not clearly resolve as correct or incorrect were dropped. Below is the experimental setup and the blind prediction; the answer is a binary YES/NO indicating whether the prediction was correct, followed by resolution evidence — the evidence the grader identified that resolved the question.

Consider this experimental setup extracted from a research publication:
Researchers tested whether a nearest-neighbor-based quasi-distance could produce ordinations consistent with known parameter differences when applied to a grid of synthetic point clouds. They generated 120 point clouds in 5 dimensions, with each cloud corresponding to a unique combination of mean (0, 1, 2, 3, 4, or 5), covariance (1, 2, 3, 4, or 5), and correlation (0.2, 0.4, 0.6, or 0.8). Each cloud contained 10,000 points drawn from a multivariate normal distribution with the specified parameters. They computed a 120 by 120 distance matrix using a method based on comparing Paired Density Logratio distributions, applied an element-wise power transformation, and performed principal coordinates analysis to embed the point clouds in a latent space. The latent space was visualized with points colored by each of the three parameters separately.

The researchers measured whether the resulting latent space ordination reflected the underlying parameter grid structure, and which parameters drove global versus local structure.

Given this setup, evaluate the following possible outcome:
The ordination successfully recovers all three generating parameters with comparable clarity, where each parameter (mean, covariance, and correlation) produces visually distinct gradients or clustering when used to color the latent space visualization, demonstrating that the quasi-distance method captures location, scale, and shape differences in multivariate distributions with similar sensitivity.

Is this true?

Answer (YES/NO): NO